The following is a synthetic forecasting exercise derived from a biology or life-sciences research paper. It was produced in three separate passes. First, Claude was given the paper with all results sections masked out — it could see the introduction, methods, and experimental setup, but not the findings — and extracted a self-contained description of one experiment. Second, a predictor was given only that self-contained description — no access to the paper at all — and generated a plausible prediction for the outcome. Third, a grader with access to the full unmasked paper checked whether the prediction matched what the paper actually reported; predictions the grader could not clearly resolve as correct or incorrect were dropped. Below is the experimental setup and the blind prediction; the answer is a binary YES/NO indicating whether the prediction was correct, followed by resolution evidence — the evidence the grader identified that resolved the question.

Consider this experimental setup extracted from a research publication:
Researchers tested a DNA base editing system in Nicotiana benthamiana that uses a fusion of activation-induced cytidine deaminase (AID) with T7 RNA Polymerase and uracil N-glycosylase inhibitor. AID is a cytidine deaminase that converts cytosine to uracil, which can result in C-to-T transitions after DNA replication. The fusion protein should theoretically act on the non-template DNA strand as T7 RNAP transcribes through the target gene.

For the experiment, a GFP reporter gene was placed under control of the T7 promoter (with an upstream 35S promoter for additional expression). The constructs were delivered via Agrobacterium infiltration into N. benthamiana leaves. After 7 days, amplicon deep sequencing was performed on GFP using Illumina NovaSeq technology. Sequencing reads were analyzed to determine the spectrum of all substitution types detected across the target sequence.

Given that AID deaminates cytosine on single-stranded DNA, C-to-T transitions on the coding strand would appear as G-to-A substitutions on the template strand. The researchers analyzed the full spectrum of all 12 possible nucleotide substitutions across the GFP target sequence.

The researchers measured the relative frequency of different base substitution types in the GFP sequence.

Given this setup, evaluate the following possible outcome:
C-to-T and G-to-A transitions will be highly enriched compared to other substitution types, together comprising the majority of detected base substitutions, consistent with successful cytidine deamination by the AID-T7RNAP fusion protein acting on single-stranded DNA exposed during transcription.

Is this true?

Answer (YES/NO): NO